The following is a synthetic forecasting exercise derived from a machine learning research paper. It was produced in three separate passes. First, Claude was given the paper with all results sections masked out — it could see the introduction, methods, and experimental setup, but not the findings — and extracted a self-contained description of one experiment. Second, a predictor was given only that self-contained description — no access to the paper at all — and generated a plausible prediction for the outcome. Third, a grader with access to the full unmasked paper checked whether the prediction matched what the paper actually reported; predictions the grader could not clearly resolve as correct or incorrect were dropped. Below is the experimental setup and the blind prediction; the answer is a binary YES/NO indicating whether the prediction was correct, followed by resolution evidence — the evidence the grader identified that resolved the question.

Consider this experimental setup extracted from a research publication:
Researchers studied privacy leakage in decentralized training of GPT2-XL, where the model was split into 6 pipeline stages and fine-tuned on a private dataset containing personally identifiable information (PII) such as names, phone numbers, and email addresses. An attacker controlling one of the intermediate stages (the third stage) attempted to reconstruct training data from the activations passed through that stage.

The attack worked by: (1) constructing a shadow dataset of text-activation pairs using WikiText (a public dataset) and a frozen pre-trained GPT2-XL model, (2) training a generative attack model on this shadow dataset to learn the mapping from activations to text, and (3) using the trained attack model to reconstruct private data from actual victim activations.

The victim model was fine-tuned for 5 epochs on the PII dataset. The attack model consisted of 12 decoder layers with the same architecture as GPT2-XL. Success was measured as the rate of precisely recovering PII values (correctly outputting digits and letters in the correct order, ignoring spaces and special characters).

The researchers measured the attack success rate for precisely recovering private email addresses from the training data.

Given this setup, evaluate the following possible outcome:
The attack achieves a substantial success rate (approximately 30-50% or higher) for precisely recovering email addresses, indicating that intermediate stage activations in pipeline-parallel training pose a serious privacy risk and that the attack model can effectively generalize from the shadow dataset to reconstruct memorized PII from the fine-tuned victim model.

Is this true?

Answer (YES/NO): YES